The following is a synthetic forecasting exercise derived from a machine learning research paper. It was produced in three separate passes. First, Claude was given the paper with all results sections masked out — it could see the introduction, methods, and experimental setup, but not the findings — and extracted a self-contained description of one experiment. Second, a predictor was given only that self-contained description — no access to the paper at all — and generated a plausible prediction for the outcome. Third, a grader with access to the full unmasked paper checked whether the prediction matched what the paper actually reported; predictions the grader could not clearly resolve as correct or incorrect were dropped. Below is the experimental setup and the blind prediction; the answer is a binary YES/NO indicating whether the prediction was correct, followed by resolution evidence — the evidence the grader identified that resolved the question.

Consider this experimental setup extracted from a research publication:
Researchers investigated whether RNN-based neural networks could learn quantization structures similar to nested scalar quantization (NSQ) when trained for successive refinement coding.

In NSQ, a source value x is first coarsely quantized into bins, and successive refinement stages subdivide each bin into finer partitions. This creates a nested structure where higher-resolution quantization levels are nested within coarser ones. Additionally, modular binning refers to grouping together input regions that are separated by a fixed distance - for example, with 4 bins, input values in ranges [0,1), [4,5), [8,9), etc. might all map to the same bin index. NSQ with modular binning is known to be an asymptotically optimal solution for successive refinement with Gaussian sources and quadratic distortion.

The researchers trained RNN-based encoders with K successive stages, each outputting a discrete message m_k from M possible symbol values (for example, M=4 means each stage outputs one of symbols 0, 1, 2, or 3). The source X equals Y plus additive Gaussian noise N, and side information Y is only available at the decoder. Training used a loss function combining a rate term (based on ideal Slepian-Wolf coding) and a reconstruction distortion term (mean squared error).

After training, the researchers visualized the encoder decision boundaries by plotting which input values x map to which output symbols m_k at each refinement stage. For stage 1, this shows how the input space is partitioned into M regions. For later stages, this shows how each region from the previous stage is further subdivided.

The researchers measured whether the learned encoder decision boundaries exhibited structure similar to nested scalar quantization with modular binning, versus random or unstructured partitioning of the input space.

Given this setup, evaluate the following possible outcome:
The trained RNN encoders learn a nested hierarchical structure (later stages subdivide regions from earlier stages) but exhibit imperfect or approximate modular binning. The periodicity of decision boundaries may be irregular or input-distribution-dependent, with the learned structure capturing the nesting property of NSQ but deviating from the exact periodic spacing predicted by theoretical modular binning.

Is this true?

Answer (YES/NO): YES